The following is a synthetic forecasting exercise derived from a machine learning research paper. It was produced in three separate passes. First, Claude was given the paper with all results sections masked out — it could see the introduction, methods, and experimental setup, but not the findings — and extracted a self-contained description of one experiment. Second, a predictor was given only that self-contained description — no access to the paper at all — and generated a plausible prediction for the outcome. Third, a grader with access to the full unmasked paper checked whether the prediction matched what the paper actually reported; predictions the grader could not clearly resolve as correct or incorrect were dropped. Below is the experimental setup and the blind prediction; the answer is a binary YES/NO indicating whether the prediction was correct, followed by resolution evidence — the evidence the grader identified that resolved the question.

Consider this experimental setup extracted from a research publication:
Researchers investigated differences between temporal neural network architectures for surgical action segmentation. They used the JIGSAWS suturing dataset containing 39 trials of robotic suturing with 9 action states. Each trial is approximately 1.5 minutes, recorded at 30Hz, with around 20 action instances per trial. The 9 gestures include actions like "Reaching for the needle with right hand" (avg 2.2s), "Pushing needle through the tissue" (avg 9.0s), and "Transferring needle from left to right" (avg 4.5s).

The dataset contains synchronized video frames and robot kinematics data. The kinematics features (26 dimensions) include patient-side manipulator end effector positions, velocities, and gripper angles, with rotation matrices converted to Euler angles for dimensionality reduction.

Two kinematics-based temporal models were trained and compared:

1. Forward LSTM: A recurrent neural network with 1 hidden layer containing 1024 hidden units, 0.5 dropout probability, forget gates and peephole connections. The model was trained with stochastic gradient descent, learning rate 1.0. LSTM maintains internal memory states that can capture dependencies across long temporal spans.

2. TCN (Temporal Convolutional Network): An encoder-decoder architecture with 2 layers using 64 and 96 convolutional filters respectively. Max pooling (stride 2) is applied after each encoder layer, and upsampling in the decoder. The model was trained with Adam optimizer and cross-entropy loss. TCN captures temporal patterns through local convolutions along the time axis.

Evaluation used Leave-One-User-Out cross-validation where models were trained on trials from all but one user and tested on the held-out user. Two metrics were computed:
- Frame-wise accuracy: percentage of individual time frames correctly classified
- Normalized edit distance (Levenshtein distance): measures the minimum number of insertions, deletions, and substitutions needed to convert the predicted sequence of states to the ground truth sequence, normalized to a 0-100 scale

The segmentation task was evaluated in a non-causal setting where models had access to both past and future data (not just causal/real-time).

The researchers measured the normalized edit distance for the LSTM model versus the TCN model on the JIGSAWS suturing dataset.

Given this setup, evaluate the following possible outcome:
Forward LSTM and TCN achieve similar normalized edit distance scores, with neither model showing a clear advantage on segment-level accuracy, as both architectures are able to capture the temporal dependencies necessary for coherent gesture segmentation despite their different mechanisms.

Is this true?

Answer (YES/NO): NO